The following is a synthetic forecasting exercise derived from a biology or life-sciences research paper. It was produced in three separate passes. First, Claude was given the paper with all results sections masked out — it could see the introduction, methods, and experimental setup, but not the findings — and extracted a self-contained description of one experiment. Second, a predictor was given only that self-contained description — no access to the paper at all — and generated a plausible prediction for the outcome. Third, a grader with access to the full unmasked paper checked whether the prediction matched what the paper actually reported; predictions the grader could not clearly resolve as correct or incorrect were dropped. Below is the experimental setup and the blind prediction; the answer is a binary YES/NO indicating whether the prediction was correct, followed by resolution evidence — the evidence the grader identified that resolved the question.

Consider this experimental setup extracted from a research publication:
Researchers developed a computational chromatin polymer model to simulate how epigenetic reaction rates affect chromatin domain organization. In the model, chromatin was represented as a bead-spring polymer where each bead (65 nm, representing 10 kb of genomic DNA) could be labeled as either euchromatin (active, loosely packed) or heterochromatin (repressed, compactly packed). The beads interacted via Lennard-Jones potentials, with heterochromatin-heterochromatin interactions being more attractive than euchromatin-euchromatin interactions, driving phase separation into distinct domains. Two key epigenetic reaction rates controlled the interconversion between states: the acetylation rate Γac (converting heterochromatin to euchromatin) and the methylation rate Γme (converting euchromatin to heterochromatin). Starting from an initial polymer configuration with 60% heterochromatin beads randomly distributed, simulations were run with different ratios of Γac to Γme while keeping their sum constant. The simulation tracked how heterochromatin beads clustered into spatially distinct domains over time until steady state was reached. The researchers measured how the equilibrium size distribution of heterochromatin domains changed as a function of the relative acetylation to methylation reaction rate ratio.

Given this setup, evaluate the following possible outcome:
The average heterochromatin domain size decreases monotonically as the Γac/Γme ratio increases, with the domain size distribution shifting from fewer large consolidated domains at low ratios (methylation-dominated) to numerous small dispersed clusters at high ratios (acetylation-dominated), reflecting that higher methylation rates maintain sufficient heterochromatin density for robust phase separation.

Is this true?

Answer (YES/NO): YES